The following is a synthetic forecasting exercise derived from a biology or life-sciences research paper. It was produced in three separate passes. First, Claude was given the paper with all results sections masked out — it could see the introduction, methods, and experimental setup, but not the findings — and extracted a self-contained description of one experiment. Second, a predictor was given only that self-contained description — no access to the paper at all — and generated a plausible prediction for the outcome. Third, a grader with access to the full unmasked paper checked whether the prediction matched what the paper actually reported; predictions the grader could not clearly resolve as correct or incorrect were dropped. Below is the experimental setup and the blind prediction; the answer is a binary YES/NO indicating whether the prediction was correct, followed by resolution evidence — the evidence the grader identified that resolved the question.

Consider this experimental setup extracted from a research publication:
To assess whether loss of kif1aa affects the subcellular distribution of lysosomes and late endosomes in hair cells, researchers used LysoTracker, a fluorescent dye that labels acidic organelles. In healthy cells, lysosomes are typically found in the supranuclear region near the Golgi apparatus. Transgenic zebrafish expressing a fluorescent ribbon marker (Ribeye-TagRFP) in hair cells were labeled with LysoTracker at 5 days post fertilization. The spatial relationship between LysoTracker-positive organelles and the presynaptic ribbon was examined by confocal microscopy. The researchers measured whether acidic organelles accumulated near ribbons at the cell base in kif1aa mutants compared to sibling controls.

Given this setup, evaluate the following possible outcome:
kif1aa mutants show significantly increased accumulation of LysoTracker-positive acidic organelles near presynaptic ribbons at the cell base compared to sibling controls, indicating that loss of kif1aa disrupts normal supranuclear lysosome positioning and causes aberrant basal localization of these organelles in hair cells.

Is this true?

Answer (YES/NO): NO